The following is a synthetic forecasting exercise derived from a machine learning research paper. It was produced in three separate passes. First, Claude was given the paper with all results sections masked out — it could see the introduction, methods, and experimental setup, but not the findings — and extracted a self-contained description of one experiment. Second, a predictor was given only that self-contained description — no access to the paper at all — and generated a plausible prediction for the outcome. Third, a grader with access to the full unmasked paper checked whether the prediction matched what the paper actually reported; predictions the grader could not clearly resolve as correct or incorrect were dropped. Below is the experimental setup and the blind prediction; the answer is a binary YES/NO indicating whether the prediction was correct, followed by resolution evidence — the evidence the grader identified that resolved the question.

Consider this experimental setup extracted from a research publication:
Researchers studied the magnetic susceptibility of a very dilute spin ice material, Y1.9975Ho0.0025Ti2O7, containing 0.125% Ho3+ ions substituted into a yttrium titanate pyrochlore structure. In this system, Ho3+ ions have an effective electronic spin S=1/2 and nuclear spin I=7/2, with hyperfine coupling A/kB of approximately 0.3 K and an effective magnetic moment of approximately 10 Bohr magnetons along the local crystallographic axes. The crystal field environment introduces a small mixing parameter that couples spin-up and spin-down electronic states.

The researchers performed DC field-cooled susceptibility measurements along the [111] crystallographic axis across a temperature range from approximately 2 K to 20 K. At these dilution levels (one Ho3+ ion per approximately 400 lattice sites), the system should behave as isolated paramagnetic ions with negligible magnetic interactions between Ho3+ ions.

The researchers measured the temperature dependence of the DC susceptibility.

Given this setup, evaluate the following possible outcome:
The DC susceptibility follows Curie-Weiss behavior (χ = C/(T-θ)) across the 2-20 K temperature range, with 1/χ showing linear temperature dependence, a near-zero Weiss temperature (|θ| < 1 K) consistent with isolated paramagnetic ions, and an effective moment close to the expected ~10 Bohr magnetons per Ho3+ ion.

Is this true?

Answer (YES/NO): YES